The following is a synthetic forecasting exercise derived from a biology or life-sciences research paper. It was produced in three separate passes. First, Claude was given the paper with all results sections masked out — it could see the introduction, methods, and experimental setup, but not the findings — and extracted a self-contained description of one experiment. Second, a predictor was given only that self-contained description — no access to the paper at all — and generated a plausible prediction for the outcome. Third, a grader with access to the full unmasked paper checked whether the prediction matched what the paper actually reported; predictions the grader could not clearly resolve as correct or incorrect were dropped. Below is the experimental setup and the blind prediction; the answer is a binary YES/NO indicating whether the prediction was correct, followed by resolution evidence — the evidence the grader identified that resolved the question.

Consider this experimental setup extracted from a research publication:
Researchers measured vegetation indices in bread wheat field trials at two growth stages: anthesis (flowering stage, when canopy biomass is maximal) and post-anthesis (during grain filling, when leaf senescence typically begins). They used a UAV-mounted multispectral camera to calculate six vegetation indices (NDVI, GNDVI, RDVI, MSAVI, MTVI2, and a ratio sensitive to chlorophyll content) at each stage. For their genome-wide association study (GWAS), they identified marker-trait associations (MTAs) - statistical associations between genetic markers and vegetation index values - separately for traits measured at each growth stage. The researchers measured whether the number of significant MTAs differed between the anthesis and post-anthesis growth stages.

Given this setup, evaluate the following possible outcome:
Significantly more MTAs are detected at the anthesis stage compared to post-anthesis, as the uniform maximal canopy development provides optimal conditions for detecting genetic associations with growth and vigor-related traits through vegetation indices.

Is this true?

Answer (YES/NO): YES